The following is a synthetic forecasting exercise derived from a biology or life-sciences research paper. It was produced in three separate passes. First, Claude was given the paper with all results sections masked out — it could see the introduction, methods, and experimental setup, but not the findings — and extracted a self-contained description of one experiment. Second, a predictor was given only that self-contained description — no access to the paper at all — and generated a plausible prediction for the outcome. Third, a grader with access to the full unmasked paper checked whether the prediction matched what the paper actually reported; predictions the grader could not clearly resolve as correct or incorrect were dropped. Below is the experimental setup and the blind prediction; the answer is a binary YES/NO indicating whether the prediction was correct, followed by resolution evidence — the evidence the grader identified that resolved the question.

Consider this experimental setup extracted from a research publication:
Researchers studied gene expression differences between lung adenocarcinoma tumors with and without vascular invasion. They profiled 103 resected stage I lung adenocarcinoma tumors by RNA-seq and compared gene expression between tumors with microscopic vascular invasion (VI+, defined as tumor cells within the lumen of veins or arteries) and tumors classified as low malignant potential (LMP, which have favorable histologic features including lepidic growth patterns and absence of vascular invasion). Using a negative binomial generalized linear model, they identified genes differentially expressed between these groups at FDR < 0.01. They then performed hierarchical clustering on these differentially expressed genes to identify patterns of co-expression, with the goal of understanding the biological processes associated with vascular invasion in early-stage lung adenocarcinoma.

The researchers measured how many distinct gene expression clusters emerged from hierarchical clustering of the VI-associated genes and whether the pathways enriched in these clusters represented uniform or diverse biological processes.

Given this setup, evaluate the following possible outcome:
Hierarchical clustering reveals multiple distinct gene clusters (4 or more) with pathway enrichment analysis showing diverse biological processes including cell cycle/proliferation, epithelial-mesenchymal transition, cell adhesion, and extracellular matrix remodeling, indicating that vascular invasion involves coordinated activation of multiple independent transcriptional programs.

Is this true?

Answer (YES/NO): YES